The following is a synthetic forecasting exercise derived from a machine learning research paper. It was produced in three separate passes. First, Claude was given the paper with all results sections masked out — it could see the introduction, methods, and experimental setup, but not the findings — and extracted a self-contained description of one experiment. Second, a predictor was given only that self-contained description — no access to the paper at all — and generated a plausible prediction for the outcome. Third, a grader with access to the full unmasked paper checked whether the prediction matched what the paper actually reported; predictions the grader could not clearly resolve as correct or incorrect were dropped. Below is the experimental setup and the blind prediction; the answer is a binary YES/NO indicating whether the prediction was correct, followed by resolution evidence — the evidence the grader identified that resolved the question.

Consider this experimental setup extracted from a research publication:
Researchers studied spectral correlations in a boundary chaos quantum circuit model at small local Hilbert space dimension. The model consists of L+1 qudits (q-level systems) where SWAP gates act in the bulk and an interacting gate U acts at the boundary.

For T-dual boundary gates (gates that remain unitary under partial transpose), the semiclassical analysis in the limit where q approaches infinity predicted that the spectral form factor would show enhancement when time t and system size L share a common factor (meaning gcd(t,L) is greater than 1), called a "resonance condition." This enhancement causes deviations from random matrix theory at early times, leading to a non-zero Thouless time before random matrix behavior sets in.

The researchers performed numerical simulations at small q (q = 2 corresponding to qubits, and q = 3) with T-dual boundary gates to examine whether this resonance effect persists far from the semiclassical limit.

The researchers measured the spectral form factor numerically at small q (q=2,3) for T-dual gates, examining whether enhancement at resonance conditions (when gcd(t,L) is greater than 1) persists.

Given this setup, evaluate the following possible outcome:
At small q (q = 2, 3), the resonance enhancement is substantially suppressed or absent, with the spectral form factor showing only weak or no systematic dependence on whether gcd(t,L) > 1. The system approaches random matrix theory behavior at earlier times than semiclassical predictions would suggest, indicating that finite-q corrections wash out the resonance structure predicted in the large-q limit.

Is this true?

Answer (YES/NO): NO